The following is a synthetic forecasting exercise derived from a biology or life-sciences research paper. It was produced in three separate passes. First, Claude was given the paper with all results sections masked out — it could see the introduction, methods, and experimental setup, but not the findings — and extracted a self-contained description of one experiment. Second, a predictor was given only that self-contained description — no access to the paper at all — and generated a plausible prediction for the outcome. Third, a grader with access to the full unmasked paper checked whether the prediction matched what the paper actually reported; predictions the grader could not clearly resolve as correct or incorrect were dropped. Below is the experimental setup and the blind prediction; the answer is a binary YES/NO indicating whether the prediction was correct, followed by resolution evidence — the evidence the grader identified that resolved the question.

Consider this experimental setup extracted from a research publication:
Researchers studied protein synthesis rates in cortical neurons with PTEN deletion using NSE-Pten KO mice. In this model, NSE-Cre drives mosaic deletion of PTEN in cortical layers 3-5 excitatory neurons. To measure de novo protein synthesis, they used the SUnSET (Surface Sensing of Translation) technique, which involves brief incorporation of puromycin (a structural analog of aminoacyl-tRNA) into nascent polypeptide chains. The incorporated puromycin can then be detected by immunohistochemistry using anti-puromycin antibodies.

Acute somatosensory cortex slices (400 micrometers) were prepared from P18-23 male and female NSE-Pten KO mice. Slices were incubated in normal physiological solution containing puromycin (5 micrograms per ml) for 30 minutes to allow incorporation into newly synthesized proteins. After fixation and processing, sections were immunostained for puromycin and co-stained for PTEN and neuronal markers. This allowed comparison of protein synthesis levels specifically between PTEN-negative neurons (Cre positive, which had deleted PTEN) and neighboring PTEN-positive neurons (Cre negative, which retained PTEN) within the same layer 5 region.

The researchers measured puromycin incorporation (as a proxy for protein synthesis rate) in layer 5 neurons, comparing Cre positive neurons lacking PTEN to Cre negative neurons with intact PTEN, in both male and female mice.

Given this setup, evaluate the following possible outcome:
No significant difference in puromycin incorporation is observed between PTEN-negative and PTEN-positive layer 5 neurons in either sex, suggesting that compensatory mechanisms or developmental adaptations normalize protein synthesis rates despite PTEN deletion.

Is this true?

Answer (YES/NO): NO